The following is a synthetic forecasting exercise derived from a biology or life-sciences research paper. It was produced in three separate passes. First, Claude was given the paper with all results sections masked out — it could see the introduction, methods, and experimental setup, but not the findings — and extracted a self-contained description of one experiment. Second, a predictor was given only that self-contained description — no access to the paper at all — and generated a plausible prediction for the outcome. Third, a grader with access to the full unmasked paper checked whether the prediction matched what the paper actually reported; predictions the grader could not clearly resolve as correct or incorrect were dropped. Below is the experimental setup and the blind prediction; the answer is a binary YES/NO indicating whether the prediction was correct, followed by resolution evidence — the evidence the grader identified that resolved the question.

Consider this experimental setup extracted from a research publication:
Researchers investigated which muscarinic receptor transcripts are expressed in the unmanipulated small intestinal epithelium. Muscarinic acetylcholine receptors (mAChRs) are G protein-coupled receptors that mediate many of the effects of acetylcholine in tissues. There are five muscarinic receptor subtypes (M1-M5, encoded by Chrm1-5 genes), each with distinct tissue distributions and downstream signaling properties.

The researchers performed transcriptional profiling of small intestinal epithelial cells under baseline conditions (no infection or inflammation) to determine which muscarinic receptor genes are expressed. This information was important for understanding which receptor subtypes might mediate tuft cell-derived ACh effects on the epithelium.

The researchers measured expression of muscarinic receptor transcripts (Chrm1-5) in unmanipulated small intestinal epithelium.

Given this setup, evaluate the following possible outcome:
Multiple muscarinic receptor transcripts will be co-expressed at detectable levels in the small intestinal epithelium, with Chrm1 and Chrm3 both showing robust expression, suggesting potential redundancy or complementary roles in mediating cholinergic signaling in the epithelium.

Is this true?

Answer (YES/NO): YES